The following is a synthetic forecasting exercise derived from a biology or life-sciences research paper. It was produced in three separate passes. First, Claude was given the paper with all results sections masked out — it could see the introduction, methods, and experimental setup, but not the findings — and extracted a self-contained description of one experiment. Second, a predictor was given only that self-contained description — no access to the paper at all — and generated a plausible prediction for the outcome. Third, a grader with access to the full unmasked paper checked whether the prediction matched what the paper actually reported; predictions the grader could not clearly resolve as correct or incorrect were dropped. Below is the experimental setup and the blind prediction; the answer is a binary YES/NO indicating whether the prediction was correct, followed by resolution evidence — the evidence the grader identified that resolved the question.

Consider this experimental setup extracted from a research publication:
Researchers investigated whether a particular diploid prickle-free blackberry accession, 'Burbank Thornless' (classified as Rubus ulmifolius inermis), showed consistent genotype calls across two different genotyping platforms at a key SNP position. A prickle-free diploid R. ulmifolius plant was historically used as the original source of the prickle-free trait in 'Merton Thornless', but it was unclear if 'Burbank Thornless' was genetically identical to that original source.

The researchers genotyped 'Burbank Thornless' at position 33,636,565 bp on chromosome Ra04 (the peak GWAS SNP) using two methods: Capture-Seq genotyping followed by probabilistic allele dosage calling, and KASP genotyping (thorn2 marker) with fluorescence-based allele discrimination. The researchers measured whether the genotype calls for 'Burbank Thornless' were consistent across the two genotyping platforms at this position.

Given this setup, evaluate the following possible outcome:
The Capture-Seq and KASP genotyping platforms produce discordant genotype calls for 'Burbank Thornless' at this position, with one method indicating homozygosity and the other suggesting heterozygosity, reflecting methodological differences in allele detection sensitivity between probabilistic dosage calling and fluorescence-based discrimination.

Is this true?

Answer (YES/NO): YES